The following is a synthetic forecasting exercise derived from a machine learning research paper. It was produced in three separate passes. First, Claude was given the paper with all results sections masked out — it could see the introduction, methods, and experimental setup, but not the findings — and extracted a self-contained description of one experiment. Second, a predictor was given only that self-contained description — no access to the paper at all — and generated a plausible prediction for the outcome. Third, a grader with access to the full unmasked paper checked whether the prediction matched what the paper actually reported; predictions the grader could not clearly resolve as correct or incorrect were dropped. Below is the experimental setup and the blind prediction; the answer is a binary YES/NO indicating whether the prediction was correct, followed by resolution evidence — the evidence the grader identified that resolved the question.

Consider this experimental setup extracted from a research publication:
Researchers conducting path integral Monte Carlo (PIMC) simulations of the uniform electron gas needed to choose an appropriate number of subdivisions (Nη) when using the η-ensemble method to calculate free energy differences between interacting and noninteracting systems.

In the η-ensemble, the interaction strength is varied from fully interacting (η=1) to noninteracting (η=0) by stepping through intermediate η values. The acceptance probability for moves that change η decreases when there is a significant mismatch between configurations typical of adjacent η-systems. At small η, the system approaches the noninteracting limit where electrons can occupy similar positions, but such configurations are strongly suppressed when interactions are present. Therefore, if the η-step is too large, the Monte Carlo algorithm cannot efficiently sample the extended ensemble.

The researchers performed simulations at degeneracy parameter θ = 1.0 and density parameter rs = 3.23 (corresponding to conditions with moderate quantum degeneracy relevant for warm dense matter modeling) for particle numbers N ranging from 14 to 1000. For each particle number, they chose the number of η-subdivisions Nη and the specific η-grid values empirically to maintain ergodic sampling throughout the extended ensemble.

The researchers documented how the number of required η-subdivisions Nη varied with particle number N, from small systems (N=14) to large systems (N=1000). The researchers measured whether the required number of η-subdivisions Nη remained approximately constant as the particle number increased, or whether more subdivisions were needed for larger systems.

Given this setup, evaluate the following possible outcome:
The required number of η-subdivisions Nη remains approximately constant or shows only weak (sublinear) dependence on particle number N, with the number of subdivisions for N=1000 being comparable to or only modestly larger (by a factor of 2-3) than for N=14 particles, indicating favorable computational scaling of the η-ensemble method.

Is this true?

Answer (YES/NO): NO